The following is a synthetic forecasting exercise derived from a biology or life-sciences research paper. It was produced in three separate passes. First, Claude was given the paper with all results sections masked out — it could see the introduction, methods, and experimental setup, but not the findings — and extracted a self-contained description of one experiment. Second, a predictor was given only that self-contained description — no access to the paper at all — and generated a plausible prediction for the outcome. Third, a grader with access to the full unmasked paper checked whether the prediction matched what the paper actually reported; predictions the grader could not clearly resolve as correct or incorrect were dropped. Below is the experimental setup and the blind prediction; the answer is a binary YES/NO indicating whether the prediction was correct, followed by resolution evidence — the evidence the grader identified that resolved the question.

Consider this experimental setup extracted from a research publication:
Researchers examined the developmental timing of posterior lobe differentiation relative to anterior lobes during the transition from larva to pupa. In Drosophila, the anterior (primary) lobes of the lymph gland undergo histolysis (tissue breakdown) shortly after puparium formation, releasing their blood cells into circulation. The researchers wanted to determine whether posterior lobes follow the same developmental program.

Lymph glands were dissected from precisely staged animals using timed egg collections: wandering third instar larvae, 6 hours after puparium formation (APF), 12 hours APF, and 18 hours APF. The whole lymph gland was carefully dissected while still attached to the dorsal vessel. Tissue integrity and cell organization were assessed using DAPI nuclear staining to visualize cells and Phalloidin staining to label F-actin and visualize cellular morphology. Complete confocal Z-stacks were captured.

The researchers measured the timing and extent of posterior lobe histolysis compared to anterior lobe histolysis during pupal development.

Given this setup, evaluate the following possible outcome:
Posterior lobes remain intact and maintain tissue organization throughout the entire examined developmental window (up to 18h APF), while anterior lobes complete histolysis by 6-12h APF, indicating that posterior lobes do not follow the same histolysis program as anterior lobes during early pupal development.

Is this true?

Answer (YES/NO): NO